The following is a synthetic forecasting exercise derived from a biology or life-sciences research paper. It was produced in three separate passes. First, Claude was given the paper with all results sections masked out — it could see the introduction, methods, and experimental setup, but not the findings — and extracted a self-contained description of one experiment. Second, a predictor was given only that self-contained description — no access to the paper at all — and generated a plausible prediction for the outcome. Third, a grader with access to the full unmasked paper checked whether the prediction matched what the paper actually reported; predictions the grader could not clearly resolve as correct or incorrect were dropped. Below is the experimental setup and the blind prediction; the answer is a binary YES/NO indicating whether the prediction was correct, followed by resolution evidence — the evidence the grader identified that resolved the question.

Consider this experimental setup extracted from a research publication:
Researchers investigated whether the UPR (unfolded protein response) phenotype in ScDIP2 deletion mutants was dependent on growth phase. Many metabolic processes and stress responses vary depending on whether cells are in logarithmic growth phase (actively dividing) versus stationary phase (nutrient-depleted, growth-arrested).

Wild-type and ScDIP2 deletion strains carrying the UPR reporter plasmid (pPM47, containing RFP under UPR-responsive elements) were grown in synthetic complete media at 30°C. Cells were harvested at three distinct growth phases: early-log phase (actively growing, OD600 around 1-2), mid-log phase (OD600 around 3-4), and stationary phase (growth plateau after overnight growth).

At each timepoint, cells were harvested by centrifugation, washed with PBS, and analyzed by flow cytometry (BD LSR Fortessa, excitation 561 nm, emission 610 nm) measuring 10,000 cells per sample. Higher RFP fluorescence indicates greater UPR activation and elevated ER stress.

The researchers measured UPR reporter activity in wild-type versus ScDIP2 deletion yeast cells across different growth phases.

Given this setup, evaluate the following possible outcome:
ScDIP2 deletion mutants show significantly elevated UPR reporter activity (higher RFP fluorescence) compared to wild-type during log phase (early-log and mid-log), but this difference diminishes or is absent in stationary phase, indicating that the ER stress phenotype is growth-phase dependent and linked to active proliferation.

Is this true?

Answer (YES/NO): YES